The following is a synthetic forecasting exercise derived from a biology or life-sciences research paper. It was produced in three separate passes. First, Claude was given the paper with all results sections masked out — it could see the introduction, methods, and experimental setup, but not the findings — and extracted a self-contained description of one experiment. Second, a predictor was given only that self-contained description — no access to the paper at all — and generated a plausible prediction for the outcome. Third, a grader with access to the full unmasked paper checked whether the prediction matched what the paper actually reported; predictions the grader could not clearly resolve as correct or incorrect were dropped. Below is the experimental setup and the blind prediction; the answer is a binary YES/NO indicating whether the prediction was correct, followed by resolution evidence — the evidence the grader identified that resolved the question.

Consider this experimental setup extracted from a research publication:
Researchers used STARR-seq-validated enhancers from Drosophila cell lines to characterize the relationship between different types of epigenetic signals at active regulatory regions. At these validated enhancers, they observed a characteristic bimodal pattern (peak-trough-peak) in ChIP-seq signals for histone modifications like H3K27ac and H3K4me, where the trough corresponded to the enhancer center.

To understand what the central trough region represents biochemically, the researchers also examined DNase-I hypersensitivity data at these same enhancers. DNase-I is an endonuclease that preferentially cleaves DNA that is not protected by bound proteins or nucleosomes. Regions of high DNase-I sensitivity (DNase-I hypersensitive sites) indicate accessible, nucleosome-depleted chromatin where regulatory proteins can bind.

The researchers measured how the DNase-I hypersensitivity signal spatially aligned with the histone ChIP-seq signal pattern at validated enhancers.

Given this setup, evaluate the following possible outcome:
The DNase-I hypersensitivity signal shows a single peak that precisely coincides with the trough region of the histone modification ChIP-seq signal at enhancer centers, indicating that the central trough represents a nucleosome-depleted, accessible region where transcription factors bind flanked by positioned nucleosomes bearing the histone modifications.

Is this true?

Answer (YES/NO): YES